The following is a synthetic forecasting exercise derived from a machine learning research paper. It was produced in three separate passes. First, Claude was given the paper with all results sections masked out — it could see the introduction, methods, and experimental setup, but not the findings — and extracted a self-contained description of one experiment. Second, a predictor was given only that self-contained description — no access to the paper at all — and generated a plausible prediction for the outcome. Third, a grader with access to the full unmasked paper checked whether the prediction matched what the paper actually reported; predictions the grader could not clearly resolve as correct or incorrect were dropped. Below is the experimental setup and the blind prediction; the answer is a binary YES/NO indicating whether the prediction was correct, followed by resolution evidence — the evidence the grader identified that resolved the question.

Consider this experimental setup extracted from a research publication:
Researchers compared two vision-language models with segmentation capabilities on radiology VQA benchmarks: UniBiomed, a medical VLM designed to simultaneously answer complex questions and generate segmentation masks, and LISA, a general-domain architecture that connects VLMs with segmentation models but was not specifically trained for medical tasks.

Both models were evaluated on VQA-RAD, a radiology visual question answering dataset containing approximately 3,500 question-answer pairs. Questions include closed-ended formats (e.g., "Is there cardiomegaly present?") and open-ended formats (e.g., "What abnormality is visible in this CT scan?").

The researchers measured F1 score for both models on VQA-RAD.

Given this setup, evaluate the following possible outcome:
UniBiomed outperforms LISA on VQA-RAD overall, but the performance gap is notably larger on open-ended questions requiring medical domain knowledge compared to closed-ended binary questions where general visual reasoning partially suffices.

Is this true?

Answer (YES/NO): NO